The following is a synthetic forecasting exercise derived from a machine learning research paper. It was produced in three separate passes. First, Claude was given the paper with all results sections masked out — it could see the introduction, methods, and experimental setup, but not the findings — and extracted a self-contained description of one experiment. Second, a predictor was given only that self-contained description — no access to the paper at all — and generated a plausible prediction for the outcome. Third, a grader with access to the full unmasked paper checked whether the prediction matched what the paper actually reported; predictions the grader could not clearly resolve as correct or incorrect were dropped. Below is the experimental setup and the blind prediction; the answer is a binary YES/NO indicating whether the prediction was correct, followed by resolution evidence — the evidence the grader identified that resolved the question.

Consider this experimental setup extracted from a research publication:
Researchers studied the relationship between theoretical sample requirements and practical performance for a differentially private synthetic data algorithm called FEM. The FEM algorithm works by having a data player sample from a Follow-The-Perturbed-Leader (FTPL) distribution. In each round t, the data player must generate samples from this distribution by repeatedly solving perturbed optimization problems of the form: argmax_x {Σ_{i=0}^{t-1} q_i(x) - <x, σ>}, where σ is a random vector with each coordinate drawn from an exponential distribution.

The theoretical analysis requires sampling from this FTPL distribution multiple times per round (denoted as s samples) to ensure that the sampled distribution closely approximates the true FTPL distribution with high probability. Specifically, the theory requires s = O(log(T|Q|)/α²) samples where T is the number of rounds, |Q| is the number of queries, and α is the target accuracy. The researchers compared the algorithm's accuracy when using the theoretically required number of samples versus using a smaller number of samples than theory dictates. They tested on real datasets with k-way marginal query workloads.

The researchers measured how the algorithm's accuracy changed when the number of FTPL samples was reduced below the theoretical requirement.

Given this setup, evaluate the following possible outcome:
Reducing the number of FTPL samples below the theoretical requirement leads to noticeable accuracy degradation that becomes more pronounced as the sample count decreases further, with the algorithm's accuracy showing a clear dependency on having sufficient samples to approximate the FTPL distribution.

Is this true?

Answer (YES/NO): NO